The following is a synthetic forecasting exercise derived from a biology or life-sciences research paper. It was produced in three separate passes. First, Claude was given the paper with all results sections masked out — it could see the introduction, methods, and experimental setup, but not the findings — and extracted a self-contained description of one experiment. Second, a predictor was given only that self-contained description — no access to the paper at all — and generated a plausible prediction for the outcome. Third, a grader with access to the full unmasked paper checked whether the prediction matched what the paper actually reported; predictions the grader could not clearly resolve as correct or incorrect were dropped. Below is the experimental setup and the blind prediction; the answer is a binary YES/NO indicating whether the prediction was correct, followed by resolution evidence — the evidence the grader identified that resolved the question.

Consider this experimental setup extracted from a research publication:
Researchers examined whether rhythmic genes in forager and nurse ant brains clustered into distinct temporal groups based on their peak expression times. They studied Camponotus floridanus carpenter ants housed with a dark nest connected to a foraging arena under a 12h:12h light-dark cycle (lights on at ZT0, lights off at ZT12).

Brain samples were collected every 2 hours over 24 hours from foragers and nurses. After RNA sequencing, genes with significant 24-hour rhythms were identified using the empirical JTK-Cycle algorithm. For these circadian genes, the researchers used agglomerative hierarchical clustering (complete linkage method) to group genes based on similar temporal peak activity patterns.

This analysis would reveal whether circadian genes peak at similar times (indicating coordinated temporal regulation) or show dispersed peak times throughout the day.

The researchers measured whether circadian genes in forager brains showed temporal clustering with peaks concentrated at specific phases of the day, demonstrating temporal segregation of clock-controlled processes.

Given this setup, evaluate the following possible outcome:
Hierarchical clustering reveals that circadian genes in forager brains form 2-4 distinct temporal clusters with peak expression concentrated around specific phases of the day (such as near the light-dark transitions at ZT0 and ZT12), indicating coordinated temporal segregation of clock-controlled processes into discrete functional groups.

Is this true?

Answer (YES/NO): YES